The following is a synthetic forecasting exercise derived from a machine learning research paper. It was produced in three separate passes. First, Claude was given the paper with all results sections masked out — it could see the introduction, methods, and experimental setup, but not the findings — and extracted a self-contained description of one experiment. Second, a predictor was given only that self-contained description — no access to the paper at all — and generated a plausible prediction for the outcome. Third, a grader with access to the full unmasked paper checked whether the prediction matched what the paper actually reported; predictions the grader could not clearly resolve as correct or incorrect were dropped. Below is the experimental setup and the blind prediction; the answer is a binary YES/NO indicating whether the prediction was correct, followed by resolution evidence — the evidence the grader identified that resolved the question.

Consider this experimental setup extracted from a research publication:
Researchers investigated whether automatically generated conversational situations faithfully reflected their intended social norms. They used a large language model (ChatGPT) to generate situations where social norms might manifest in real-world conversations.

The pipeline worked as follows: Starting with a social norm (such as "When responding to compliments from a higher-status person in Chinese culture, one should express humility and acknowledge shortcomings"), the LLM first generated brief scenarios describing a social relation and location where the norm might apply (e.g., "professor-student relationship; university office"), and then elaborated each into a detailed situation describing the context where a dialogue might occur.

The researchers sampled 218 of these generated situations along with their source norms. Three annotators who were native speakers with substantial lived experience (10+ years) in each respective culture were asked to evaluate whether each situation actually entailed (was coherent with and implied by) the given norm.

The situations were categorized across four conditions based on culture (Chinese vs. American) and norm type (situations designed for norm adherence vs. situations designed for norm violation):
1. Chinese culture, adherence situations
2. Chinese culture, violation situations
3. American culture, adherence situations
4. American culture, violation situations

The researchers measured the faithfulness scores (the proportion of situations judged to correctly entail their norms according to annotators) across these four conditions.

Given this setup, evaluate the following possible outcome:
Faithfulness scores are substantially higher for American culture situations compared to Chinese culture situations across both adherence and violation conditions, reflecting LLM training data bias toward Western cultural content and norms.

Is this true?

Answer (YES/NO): NO